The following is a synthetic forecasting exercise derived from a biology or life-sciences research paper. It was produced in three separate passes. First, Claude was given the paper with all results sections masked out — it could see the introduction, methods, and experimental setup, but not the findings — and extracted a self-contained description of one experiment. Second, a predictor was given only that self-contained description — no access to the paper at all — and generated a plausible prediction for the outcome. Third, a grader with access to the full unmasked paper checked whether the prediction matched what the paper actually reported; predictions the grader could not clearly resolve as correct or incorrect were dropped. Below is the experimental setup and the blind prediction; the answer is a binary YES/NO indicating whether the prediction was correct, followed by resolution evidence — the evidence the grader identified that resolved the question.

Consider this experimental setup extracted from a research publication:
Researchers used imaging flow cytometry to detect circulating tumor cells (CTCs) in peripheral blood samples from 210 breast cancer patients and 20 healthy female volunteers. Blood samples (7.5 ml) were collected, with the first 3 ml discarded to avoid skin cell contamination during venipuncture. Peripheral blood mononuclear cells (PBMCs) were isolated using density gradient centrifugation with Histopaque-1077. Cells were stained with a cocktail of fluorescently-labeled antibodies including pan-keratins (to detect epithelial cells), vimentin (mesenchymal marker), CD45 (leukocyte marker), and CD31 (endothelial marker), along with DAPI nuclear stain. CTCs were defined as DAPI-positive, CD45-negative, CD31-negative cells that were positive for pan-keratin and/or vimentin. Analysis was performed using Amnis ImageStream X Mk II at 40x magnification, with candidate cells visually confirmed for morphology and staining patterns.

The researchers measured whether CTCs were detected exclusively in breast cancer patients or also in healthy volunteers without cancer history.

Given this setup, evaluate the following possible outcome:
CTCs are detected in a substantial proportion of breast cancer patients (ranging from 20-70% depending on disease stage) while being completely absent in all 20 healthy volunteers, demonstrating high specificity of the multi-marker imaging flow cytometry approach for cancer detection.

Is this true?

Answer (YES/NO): YES